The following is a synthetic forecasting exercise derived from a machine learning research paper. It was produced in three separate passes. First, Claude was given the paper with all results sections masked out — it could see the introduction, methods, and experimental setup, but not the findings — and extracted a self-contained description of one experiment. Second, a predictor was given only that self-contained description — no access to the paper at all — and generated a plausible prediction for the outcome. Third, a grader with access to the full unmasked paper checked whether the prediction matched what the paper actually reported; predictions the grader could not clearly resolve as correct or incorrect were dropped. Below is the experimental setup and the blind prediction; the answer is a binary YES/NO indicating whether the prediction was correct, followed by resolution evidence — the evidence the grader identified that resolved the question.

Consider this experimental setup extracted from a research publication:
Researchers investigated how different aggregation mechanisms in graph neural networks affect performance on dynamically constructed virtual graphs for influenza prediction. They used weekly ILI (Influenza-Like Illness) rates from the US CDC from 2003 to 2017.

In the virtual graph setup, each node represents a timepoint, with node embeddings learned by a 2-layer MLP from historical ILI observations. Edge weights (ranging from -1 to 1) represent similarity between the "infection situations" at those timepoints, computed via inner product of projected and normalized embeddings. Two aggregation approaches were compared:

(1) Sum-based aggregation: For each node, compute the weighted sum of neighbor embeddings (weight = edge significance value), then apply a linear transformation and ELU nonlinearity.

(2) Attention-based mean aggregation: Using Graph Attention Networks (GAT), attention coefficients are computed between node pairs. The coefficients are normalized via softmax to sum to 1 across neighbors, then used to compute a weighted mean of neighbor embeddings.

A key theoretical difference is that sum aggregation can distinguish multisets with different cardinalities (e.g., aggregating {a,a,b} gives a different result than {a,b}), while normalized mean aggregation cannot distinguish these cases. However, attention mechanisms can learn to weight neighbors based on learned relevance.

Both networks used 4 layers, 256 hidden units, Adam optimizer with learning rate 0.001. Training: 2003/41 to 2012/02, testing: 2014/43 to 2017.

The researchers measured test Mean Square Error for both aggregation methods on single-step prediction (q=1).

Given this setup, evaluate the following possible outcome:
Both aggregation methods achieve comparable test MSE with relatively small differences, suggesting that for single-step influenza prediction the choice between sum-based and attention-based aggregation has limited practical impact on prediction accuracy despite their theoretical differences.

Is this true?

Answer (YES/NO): NO